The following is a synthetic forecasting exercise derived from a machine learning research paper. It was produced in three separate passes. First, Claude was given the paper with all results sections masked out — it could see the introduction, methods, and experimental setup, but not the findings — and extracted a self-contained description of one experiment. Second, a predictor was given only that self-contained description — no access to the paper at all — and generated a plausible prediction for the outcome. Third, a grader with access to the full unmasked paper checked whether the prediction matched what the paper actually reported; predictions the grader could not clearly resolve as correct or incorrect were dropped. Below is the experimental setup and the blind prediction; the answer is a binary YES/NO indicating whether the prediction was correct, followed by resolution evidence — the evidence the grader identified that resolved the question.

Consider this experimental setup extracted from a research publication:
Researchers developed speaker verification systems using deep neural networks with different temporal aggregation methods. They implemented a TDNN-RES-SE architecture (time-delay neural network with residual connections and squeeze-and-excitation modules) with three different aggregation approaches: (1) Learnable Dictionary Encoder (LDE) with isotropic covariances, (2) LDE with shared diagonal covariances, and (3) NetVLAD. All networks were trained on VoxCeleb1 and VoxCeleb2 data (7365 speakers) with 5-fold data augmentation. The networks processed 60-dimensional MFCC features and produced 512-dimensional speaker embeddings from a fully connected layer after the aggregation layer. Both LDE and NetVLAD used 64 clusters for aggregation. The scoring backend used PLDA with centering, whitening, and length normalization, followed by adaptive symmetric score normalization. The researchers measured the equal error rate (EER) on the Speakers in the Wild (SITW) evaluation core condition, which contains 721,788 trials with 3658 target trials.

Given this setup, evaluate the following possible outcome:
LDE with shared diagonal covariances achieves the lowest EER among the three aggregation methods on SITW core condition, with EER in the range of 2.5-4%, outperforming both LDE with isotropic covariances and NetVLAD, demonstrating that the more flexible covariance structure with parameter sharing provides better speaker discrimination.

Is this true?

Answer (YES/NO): NO